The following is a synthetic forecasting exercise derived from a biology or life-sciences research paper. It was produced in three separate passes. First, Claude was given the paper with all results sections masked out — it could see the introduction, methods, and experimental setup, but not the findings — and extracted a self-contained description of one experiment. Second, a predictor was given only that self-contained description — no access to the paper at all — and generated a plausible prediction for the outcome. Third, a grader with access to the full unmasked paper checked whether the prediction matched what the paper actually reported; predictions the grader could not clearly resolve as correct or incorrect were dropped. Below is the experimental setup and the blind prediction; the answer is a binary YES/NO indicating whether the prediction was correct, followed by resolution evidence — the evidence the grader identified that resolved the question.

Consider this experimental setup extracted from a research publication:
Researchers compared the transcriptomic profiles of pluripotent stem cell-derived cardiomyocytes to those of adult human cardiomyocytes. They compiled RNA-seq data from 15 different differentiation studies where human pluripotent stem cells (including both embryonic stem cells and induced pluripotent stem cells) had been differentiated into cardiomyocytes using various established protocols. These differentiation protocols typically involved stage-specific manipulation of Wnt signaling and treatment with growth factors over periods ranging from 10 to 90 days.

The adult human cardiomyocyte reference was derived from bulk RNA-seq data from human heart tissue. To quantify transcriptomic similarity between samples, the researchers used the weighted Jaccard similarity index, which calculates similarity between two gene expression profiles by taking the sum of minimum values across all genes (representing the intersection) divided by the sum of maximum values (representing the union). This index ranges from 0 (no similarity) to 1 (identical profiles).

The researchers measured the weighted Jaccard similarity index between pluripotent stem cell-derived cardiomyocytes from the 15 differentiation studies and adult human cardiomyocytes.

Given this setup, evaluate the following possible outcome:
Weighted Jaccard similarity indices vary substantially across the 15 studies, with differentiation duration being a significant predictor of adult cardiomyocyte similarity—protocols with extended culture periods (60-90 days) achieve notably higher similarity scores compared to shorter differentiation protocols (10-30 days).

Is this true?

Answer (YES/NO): YES